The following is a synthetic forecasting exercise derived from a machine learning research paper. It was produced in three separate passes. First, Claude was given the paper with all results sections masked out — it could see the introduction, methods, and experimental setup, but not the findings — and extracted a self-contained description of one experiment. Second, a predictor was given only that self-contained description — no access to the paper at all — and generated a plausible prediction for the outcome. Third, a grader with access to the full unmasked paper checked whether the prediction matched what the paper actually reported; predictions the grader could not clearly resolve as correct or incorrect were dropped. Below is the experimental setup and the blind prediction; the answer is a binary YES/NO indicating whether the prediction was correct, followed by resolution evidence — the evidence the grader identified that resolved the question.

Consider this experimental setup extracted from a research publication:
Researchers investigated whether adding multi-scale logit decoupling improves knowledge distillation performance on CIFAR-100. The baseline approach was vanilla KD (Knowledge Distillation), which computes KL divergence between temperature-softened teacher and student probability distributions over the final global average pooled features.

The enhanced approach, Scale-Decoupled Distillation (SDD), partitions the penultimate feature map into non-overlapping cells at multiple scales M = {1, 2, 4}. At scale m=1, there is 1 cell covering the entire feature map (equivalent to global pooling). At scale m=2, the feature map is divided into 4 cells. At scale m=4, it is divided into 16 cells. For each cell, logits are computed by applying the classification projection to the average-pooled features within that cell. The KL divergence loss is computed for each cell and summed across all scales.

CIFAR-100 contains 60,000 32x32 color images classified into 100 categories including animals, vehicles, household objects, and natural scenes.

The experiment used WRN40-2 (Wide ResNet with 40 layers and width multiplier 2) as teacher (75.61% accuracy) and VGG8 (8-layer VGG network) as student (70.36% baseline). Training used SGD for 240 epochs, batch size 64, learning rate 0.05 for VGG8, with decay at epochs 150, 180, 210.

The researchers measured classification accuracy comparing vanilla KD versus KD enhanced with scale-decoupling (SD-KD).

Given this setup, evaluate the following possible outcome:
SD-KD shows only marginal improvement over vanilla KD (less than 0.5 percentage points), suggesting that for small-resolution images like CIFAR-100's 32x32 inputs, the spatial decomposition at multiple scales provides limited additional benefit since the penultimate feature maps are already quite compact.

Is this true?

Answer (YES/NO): YES